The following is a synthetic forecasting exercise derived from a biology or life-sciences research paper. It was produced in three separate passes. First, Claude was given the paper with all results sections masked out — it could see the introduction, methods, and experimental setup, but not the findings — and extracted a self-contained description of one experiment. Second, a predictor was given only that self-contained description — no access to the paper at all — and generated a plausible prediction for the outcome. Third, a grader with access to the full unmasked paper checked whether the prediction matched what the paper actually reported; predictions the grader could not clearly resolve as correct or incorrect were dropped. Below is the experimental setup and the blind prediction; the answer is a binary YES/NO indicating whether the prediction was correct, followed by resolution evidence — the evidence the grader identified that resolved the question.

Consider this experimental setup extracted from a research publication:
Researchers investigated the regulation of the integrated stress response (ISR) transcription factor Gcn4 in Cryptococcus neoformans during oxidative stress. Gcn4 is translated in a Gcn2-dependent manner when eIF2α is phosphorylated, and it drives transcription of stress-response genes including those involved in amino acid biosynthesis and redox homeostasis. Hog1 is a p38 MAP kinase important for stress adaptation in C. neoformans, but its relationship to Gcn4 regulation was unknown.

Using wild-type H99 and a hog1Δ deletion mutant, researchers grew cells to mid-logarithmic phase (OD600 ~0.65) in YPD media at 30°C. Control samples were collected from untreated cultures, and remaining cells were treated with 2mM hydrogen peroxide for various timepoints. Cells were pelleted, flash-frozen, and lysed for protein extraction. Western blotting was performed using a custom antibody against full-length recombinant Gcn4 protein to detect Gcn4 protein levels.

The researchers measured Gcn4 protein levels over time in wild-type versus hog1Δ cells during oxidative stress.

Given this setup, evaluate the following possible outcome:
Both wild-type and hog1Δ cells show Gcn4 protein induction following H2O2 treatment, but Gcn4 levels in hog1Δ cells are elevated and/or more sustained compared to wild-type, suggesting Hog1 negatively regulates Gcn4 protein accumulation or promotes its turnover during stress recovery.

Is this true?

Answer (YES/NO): YES